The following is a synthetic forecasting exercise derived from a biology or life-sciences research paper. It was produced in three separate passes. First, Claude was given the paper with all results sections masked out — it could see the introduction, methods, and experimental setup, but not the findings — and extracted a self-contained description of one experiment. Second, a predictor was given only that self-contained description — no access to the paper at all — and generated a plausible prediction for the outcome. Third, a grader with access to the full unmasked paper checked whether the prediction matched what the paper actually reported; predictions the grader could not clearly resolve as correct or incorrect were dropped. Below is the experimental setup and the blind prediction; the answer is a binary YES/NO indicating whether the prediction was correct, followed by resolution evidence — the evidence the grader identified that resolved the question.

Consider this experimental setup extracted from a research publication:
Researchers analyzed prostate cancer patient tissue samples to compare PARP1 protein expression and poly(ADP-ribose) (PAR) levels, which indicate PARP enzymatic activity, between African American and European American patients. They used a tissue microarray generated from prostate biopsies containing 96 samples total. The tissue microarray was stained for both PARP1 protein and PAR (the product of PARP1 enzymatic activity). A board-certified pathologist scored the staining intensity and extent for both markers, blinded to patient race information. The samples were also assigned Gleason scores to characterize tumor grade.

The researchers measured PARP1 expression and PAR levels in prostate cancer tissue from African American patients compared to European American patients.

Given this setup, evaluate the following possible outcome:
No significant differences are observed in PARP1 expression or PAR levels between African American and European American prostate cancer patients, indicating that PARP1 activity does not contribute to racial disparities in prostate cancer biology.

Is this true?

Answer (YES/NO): NO